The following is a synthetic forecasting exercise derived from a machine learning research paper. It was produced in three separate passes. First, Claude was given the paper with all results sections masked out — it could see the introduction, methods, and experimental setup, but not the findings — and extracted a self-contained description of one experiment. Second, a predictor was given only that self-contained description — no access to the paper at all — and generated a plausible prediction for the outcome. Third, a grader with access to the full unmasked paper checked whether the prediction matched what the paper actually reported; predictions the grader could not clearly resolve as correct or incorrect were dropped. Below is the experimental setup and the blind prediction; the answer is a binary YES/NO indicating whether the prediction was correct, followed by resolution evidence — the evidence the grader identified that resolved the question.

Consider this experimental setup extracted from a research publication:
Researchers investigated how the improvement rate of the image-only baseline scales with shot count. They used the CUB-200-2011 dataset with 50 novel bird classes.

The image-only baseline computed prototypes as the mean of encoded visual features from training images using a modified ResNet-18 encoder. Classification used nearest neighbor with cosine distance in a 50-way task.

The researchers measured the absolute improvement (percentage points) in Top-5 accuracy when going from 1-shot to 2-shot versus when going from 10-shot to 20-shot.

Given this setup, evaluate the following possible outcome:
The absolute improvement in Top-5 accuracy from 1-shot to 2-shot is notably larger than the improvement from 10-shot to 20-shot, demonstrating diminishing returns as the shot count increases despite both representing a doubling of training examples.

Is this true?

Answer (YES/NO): YES